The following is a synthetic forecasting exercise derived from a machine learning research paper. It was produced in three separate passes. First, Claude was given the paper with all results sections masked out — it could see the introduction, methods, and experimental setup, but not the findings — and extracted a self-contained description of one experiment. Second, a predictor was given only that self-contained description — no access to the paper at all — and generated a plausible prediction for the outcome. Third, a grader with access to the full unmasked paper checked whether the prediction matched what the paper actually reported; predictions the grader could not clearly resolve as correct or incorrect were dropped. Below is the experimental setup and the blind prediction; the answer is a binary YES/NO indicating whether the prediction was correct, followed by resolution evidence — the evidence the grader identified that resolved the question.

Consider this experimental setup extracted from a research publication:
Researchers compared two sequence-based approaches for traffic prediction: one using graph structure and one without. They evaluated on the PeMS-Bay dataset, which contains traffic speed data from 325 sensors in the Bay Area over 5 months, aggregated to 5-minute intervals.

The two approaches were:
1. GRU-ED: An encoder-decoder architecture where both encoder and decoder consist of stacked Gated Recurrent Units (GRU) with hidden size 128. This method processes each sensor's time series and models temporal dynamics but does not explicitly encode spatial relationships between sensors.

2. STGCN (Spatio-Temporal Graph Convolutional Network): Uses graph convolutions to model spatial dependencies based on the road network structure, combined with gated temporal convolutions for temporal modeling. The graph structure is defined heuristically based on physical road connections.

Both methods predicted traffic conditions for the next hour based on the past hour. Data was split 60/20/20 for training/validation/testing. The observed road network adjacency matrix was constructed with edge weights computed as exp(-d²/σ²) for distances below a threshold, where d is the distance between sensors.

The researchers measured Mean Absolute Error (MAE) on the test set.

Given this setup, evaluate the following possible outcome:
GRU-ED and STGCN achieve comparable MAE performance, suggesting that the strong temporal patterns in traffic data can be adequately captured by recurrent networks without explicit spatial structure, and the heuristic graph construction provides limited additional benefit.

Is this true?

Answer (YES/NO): NO